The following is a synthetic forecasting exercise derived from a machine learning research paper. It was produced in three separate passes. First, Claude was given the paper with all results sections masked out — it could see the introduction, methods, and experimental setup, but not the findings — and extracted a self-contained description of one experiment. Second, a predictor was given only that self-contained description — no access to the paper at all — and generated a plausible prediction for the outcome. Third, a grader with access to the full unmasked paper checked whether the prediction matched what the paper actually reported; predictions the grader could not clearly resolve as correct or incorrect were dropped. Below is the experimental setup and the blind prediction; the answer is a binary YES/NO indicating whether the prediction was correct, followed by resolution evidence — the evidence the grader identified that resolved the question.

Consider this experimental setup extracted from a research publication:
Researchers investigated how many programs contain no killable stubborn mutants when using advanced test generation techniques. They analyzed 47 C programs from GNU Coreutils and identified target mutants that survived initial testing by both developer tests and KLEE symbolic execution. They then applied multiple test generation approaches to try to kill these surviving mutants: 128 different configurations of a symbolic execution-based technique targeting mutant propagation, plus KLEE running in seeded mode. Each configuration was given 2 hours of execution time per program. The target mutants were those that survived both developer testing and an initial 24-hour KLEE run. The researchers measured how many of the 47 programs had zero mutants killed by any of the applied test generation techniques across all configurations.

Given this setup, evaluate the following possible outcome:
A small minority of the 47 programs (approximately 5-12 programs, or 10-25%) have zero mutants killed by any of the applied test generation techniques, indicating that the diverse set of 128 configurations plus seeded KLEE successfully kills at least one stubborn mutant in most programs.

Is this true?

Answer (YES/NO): YES